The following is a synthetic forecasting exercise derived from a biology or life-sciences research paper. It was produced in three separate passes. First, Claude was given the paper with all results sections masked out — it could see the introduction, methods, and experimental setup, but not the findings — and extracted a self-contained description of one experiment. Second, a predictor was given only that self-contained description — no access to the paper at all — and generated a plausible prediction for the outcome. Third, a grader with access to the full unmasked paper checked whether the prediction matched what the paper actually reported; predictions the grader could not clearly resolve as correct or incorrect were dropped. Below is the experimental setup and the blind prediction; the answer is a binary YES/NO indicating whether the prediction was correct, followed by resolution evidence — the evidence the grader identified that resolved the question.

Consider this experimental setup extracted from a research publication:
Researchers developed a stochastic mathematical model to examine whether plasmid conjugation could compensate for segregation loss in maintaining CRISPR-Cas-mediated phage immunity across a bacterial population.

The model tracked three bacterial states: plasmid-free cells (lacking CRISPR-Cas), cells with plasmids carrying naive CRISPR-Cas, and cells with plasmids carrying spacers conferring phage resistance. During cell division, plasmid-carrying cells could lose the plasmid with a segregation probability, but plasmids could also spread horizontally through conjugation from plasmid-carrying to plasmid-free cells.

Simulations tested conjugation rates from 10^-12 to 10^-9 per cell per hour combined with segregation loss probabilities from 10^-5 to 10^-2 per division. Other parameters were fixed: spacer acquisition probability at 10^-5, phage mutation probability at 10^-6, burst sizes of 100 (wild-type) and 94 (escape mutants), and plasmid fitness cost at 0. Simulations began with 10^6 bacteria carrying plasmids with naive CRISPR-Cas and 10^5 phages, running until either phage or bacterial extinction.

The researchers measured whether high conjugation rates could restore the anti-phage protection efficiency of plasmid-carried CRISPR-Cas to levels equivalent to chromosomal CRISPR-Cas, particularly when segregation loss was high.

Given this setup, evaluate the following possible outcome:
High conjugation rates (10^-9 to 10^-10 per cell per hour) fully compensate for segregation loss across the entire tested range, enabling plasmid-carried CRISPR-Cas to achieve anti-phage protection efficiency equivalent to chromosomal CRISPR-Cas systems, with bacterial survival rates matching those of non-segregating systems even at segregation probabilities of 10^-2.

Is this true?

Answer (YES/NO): NO